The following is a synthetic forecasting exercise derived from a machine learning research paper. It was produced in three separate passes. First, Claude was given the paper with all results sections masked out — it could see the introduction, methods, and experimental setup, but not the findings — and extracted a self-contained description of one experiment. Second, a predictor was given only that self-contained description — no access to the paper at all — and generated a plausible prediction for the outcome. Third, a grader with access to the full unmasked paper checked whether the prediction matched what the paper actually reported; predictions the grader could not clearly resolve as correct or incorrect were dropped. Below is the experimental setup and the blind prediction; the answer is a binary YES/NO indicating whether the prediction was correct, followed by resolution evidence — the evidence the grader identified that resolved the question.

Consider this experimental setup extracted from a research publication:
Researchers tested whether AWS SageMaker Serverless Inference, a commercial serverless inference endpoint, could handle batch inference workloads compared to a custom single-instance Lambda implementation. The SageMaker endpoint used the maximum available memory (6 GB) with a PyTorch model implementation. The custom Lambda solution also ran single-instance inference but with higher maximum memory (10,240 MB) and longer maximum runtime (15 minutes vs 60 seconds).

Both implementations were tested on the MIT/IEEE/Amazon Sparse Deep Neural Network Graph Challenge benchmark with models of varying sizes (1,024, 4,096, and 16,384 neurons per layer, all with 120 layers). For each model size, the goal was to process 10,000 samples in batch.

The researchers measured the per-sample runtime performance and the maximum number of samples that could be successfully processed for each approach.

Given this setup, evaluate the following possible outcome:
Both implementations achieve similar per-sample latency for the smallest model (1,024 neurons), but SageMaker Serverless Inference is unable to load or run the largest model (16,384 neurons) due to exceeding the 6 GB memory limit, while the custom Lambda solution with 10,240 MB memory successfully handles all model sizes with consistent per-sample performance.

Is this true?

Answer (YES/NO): NO